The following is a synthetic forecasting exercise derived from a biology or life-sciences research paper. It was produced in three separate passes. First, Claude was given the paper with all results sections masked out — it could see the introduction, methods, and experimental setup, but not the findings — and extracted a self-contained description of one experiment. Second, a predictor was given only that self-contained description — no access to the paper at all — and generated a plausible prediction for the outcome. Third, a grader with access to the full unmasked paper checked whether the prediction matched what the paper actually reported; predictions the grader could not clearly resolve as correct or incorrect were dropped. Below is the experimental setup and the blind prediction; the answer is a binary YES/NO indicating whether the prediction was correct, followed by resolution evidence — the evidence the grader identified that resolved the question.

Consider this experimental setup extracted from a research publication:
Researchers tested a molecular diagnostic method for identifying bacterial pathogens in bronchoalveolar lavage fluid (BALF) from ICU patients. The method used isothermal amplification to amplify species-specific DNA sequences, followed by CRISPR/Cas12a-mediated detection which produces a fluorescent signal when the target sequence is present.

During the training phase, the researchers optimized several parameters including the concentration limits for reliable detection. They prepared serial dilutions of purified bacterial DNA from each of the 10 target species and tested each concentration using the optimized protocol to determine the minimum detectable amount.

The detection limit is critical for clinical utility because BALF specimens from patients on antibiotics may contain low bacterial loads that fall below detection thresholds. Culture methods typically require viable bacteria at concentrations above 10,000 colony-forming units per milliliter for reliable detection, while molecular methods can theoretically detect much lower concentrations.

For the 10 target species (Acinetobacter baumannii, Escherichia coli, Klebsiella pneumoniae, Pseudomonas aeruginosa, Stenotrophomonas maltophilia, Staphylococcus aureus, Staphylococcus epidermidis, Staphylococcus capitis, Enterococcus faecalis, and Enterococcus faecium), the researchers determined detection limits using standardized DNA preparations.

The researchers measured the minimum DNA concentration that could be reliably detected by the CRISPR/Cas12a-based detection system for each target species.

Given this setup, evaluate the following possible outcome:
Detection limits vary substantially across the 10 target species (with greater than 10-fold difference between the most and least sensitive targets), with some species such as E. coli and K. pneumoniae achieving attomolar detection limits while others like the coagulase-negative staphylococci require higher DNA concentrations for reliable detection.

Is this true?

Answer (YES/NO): NO